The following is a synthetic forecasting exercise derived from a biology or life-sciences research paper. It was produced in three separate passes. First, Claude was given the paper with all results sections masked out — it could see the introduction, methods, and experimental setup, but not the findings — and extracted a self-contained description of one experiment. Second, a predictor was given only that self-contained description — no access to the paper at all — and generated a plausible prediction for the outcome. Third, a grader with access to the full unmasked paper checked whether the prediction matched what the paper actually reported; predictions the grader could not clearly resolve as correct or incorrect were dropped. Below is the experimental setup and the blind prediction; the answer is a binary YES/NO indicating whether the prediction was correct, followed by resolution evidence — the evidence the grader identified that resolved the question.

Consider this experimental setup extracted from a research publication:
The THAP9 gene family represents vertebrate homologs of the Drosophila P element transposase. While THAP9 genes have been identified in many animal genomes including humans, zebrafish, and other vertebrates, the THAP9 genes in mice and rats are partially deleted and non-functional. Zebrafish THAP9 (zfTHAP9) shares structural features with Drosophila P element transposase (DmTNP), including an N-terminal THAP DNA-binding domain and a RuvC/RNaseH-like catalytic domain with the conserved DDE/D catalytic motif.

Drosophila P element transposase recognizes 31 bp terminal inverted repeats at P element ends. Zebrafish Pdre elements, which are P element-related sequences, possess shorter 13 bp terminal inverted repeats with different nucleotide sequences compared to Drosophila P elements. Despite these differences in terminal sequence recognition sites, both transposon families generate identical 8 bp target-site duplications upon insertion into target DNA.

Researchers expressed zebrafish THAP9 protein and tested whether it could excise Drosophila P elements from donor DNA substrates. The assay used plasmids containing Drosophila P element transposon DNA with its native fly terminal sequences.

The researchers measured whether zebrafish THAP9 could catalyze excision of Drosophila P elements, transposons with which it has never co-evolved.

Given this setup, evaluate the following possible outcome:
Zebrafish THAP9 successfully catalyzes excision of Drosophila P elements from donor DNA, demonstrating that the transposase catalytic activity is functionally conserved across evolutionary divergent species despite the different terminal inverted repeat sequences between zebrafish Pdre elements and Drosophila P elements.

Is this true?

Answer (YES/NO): YES